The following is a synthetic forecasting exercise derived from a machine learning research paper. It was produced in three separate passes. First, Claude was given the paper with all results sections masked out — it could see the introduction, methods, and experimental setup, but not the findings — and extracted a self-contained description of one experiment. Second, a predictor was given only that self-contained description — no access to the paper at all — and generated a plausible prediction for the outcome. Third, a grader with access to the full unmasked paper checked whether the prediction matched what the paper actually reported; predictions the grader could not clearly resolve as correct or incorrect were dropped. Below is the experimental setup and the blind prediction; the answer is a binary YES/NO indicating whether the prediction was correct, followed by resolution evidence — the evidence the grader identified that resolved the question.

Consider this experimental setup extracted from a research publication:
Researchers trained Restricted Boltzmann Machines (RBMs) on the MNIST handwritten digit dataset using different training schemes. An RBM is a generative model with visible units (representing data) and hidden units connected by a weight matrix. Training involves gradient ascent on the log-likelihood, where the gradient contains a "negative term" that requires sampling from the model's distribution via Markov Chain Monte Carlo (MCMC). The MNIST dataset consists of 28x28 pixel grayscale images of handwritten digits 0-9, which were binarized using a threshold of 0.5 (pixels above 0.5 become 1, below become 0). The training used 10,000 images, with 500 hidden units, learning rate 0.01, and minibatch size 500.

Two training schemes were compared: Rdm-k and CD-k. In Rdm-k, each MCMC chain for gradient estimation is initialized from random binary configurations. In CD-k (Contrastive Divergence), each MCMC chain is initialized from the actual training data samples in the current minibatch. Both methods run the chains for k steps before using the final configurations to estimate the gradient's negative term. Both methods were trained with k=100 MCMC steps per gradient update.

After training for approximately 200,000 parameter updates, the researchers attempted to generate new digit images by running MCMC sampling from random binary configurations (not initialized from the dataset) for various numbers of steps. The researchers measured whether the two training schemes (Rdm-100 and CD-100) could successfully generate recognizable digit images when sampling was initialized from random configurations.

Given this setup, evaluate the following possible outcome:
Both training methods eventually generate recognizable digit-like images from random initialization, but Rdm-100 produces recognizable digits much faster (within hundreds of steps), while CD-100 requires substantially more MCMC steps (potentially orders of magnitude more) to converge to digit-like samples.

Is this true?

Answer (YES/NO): NO